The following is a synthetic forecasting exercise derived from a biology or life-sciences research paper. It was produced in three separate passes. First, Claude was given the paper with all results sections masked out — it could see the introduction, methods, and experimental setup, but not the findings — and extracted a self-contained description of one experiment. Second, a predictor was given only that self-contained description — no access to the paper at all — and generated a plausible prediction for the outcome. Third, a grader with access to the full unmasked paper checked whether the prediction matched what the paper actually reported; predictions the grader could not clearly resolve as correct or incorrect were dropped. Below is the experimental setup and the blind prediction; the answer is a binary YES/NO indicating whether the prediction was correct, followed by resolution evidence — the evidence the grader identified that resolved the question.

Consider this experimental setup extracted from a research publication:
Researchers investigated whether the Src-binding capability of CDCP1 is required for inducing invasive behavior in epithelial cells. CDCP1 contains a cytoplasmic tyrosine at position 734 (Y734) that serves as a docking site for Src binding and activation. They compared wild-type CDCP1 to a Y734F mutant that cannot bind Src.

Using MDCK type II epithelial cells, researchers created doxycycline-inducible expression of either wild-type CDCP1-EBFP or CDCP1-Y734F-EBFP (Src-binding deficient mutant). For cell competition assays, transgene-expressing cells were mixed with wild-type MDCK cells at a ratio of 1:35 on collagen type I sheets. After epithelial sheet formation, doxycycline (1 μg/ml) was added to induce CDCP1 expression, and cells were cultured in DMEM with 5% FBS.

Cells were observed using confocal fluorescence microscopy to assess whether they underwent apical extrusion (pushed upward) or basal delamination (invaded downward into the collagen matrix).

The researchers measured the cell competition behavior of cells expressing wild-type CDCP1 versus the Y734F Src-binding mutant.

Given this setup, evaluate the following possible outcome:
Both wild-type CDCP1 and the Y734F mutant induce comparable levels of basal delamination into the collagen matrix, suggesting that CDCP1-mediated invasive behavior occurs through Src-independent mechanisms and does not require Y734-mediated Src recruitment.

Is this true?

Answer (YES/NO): NO